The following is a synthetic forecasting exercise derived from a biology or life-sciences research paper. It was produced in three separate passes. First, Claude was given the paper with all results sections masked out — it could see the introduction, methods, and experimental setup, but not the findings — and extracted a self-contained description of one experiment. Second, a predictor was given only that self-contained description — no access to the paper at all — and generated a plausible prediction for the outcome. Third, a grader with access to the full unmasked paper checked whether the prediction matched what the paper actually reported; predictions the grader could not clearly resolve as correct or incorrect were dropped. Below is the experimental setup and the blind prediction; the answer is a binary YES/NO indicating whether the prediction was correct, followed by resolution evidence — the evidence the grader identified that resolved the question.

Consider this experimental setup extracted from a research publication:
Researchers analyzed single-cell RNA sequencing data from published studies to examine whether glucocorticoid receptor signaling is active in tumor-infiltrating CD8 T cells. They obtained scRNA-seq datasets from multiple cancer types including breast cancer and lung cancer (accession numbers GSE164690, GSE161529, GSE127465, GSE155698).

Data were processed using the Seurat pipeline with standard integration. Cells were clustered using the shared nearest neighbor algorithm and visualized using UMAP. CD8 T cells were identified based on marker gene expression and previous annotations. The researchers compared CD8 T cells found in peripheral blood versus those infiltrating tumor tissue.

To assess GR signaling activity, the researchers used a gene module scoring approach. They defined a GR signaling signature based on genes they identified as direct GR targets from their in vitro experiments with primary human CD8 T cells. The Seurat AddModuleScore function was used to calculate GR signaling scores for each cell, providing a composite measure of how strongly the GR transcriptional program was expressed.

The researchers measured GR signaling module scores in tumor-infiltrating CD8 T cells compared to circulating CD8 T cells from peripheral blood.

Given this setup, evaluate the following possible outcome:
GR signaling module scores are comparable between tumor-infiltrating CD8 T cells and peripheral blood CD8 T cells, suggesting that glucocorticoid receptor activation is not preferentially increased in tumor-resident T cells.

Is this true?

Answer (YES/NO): NO